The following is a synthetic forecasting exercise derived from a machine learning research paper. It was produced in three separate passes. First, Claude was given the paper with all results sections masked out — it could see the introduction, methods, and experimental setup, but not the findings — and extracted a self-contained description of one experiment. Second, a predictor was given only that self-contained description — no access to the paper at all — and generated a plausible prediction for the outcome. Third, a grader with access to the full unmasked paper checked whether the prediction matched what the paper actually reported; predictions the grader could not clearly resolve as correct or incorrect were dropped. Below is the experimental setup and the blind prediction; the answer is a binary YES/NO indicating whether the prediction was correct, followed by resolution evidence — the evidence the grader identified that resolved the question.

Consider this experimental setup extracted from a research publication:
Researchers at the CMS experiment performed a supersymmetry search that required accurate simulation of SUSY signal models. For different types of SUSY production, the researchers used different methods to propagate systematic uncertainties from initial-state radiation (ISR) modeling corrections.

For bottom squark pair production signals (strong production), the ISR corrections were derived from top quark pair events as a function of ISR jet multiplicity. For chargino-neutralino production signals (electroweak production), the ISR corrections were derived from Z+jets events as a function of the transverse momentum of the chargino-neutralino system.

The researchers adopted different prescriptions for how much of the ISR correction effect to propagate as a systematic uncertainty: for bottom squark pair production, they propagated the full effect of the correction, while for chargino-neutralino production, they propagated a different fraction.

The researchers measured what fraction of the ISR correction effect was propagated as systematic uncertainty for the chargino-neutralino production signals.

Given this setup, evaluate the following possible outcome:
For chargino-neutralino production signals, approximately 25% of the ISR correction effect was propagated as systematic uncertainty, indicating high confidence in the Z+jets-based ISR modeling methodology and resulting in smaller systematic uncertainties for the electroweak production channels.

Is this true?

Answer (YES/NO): NO